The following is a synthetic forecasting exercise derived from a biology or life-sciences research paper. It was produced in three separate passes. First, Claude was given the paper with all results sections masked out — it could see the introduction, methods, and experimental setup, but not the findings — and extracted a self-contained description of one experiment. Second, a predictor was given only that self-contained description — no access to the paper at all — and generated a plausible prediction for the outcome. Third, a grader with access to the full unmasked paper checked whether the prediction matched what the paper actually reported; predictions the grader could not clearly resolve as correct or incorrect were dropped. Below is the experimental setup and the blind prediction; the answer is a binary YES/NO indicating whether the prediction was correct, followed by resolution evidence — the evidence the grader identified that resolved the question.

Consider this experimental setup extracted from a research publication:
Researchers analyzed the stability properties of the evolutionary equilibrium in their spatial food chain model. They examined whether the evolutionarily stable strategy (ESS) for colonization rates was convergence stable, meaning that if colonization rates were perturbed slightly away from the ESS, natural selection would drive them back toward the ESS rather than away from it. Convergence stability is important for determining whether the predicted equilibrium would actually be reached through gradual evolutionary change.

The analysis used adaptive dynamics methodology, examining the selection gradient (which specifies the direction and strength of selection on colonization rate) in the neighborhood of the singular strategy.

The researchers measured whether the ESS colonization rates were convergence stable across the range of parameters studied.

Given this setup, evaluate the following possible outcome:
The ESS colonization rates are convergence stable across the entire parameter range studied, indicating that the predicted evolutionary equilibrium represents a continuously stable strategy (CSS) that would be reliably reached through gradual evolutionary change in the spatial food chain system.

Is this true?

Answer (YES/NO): NO